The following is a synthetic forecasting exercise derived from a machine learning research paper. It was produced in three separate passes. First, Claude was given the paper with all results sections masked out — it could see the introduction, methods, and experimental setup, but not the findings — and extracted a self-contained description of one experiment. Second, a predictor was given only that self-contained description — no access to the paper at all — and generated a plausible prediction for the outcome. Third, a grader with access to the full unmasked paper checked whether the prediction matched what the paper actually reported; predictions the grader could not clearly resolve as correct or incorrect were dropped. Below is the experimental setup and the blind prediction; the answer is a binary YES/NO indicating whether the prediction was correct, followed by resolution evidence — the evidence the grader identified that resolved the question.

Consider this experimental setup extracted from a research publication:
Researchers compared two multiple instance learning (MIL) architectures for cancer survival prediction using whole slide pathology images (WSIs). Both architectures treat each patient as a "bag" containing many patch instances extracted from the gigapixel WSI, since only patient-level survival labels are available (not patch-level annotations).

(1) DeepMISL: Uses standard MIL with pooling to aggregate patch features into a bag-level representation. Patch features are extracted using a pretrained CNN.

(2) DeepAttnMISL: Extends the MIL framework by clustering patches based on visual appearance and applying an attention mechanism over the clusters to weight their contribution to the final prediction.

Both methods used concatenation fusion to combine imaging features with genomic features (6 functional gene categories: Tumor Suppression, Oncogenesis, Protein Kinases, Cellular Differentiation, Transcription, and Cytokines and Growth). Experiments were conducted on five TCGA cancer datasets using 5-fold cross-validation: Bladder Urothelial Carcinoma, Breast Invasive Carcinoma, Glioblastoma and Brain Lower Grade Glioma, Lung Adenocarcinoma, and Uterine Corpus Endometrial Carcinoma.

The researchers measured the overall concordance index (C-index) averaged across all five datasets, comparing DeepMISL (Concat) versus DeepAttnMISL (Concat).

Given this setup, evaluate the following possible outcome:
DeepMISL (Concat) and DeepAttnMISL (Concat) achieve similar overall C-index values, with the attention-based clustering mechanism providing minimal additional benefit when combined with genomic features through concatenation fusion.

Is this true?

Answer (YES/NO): YES